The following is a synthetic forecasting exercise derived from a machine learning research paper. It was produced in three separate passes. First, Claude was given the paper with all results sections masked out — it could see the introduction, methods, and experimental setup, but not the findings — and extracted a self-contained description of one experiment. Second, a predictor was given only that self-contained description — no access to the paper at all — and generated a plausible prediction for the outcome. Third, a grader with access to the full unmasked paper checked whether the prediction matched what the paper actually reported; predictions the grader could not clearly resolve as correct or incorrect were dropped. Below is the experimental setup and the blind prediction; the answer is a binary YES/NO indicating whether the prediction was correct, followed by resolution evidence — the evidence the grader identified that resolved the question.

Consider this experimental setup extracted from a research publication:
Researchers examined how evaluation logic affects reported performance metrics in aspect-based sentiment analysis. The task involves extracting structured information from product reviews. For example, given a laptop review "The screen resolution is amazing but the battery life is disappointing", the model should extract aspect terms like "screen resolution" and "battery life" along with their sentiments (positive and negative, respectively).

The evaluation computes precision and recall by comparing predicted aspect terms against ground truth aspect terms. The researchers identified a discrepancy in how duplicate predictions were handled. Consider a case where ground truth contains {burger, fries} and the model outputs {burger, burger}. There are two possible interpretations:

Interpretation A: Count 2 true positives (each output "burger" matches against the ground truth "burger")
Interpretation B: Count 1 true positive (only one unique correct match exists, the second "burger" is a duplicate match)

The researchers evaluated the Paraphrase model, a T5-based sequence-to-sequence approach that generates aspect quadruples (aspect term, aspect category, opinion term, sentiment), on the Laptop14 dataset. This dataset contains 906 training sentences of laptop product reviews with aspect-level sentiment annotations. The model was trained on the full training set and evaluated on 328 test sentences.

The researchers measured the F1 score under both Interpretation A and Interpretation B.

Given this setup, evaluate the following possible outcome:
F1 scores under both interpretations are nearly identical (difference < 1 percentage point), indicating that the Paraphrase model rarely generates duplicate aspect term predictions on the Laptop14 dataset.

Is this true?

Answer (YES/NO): YES